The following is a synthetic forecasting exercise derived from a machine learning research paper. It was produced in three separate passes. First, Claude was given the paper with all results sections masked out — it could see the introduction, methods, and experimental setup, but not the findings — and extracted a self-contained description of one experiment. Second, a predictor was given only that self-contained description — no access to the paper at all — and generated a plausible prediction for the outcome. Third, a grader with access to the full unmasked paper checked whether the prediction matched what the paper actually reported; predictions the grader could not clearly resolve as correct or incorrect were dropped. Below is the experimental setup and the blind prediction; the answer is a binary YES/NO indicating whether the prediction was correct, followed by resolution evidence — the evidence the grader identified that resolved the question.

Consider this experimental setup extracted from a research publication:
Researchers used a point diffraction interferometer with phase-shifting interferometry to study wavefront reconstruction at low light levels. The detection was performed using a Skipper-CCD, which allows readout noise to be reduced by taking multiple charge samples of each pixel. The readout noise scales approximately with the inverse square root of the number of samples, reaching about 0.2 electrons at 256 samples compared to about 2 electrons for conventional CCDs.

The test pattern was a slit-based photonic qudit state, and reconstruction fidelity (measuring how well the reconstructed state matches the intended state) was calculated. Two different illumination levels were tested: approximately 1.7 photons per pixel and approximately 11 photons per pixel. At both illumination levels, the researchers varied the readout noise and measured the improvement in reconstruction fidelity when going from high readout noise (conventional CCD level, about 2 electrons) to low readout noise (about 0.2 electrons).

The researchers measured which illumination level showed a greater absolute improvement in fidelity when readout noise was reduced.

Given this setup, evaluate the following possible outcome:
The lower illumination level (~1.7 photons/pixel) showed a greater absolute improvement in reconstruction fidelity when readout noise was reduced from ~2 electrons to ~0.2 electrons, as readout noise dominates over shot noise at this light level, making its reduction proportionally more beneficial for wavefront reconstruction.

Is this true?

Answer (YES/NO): YES